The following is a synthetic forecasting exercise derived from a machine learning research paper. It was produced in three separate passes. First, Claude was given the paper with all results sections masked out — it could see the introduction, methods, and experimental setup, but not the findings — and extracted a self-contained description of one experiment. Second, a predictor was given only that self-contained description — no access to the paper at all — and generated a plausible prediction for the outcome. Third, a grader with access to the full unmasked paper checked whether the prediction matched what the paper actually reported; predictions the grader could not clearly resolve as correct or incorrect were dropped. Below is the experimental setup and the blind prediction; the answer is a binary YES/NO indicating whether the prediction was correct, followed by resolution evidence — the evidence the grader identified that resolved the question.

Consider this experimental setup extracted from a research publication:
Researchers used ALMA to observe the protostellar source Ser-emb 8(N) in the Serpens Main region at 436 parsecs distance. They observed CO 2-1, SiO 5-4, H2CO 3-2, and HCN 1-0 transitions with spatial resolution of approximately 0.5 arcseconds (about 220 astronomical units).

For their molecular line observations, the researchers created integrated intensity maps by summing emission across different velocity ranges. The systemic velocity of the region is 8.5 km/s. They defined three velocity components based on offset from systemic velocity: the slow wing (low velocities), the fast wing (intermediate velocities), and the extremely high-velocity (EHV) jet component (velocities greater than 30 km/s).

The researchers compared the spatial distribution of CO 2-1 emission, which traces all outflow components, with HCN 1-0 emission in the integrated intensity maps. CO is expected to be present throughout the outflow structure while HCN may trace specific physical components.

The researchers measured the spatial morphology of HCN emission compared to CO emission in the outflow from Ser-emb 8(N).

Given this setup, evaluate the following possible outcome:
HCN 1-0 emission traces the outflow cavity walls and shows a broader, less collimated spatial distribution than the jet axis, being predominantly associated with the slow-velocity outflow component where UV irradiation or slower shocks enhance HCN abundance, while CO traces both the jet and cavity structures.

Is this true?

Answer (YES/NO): NO